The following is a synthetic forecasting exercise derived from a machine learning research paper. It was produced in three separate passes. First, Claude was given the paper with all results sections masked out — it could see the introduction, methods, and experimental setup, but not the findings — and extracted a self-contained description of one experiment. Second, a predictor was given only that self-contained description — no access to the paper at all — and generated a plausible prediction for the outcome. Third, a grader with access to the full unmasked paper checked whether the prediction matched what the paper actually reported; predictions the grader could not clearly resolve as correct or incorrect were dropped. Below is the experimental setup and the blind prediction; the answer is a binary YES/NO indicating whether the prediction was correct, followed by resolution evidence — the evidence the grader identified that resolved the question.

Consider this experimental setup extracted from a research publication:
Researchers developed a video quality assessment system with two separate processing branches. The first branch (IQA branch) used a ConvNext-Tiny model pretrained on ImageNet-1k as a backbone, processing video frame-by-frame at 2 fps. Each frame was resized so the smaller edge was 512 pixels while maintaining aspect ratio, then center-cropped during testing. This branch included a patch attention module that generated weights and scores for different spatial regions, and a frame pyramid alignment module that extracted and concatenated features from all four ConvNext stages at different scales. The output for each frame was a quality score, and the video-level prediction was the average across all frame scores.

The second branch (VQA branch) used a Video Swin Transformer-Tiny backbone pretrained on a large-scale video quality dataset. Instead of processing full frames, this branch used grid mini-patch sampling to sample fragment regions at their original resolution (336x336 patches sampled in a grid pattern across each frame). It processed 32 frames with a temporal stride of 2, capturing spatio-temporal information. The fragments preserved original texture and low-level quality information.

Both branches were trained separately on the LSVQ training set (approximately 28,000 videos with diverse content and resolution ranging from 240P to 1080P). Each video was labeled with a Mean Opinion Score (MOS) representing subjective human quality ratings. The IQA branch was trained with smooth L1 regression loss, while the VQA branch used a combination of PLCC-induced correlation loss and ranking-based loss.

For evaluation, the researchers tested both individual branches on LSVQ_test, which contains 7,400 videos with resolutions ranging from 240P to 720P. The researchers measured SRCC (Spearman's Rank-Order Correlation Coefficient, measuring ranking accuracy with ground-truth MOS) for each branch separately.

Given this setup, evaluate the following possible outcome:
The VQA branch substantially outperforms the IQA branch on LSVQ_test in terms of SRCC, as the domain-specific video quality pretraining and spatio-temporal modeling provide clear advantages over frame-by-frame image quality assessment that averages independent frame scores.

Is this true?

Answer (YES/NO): NO